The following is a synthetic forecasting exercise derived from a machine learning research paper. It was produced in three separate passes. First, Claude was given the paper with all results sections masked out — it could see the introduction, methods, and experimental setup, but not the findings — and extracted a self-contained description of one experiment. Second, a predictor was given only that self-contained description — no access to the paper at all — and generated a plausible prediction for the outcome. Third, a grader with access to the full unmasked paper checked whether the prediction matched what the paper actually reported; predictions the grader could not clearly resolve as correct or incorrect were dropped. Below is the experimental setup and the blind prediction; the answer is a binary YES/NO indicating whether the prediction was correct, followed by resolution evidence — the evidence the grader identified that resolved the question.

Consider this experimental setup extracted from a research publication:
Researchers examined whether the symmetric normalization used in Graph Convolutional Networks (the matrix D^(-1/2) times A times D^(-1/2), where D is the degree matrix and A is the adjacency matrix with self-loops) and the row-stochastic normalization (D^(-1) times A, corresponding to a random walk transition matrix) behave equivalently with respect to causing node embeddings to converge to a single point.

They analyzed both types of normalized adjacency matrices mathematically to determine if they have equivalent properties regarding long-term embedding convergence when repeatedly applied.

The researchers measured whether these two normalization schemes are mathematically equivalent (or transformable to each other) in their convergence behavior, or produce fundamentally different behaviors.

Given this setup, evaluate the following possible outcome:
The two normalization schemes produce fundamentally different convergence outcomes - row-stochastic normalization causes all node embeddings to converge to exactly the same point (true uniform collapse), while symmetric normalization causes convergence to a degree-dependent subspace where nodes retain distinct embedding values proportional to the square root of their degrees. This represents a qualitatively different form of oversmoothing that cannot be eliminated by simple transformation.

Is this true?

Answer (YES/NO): NO